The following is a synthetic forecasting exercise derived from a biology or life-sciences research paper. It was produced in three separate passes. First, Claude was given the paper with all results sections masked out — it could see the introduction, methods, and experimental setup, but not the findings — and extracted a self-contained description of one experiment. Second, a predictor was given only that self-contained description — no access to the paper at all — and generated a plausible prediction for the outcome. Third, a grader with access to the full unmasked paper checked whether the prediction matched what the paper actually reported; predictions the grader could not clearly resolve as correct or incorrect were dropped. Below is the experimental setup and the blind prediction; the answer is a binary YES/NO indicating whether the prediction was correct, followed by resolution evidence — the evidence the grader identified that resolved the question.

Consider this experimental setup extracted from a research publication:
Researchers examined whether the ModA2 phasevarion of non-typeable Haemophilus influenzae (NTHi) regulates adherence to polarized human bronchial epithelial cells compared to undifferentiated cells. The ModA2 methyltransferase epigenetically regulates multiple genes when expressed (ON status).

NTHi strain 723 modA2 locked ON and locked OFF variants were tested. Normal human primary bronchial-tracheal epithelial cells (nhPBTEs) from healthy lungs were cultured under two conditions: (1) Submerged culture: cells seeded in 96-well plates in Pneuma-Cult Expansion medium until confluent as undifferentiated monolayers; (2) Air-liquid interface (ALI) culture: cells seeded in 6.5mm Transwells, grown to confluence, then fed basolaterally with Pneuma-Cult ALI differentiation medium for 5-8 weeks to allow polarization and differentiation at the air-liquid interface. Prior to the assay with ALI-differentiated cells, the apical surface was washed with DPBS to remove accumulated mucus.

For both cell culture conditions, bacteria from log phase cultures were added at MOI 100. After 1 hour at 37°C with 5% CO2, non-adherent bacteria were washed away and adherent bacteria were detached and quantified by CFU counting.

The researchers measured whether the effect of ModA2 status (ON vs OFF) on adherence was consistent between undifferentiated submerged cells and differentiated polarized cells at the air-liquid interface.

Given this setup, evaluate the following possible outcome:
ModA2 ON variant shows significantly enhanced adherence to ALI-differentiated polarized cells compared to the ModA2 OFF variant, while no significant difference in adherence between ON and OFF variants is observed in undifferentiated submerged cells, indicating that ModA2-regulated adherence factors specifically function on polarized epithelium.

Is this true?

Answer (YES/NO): NO